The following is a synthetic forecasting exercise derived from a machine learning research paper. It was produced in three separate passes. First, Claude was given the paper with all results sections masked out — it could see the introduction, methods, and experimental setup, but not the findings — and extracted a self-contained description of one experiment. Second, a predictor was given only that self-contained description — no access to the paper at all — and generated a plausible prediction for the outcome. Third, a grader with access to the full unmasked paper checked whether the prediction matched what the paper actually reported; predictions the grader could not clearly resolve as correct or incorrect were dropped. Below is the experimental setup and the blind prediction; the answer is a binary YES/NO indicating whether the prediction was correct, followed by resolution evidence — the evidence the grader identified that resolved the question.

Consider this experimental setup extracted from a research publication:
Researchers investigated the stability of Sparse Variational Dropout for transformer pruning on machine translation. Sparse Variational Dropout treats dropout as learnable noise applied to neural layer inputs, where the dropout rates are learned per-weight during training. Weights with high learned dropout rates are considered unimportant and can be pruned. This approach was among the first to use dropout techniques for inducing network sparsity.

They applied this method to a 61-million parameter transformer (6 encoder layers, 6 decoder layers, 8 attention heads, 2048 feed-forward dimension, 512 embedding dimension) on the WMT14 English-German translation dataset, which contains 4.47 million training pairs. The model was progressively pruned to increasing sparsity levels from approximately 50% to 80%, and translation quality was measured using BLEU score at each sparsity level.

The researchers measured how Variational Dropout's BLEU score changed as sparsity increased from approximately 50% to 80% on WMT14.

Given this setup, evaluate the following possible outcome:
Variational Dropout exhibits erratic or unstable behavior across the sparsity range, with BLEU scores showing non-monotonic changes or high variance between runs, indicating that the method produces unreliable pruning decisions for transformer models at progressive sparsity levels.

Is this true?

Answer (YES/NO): NO